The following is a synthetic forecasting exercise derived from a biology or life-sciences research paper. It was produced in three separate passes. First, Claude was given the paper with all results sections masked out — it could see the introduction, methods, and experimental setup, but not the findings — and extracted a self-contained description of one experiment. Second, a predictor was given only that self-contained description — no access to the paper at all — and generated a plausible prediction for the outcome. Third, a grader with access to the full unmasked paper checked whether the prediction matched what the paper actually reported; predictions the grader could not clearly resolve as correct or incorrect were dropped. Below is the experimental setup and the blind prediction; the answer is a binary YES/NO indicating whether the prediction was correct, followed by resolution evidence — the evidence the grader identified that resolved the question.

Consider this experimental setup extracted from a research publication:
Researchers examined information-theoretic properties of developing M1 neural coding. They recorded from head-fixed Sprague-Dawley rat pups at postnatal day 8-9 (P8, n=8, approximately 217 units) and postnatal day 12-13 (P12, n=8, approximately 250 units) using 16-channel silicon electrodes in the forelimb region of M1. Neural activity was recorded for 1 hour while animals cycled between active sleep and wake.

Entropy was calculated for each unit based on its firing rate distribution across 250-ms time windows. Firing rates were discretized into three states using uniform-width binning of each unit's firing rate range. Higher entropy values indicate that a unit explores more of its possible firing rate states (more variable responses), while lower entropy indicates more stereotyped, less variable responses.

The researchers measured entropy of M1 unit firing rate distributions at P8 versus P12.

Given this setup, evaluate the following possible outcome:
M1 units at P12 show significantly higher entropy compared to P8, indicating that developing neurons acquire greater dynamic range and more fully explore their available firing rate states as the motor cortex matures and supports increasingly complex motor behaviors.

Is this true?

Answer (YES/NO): YES